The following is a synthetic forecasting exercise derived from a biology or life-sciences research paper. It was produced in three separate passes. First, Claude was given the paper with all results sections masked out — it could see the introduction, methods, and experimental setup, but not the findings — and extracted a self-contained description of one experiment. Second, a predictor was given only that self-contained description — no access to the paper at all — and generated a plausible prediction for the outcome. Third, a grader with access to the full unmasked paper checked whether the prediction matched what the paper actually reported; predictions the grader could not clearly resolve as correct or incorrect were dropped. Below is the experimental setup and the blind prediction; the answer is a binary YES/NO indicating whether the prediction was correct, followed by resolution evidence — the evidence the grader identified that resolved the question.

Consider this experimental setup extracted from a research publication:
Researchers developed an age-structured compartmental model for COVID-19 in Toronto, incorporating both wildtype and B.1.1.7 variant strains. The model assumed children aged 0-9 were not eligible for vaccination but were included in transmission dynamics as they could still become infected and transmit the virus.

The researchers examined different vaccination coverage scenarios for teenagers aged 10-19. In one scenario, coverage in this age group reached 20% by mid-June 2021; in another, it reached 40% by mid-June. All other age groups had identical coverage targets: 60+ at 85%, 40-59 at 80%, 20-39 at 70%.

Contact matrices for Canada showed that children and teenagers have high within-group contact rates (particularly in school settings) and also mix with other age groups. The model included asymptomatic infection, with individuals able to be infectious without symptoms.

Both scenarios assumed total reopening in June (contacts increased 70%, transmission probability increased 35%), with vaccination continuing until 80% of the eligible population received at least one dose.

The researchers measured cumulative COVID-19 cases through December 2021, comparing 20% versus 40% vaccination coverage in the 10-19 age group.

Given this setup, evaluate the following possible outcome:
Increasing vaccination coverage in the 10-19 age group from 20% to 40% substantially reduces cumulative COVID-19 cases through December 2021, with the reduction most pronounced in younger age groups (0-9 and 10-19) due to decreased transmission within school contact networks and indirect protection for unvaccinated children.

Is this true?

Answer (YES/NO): NO